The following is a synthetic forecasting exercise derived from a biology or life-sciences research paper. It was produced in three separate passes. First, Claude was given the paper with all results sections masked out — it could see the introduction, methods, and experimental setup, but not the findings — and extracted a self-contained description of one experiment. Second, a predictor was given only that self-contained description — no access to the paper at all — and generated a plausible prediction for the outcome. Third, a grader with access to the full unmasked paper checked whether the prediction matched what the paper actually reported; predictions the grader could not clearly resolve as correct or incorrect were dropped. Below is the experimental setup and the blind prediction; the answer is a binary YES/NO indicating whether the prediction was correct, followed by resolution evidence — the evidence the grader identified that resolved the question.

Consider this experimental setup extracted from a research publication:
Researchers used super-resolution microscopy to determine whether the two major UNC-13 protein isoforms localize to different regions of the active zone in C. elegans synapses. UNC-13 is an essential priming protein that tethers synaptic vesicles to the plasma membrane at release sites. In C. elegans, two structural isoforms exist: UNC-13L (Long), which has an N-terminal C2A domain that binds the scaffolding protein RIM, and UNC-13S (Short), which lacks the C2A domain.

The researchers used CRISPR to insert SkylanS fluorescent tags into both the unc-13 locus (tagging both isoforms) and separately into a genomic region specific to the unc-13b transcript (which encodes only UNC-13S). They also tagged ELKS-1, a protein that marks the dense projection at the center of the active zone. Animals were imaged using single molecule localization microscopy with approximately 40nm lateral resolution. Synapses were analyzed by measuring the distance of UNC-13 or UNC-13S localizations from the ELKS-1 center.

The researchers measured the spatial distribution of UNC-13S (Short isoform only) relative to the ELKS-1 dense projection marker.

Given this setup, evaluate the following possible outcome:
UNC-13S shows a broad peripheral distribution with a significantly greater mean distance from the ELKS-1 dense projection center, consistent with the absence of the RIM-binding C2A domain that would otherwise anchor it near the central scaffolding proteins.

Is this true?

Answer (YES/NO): YES